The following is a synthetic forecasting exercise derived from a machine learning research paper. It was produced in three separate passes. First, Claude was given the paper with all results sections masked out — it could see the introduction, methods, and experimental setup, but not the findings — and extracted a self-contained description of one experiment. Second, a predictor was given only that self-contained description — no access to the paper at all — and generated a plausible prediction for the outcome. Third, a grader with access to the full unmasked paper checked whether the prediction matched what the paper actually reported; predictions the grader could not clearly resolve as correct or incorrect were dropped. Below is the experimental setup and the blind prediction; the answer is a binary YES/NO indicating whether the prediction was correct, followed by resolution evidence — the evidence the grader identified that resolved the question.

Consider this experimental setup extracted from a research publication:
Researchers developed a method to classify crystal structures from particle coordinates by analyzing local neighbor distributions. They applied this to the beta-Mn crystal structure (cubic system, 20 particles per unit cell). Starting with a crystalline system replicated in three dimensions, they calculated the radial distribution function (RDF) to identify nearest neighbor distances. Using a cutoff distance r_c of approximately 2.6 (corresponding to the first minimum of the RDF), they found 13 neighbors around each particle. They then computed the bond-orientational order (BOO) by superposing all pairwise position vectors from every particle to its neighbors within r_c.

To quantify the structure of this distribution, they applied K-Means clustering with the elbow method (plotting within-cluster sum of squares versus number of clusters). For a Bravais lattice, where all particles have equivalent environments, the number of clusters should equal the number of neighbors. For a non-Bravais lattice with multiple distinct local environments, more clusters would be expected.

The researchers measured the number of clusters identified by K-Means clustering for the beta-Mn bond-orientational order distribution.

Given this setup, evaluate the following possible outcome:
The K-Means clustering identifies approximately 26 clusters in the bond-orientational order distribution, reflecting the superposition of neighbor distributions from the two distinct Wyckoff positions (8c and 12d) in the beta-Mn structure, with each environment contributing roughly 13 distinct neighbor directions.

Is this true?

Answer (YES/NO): NO